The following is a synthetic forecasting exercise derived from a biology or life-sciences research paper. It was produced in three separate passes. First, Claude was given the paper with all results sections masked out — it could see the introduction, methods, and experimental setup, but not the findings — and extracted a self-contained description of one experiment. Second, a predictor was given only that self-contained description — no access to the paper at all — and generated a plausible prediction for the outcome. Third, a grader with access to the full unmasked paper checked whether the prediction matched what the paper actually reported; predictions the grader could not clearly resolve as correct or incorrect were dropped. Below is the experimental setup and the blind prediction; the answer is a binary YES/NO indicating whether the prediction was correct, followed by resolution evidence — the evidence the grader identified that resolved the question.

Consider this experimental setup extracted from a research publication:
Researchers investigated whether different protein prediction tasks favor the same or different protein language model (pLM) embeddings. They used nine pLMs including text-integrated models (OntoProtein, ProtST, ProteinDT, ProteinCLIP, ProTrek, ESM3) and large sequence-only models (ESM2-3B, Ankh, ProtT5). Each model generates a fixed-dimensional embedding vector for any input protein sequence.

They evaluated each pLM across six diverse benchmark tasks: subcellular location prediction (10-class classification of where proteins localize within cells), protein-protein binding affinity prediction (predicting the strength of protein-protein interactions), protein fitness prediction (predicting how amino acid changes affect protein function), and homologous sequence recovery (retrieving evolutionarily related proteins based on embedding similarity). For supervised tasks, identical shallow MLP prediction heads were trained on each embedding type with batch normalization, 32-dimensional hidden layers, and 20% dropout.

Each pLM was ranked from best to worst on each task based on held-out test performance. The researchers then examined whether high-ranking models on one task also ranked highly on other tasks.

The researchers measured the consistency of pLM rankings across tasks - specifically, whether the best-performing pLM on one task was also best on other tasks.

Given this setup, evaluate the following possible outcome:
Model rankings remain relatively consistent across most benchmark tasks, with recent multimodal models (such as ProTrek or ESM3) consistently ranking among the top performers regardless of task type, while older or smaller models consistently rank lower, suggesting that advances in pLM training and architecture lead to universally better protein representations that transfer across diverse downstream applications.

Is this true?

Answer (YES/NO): NO